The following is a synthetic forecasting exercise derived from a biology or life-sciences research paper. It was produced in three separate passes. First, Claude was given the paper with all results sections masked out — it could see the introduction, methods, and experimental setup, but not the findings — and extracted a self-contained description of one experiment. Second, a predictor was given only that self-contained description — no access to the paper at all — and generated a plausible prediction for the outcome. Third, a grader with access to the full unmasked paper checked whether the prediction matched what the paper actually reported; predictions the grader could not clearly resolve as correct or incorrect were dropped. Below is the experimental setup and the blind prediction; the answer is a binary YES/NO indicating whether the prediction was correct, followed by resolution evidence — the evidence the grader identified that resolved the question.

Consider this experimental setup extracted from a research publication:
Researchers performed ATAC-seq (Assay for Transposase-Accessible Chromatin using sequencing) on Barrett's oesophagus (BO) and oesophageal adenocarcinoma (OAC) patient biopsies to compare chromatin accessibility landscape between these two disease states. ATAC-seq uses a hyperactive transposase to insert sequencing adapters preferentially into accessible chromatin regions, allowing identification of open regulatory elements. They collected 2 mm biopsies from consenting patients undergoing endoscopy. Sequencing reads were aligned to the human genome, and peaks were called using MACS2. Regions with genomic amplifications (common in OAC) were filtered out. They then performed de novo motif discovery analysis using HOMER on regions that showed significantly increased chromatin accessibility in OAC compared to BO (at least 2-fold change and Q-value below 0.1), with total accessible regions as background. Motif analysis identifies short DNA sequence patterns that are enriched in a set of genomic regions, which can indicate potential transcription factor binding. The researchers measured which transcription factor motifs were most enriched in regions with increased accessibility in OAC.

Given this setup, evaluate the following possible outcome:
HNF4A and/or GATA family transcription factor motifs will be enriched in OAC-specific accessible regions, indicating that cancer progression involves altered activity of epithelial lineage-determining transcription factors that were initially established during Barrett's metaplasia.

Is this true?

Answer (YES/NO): NO